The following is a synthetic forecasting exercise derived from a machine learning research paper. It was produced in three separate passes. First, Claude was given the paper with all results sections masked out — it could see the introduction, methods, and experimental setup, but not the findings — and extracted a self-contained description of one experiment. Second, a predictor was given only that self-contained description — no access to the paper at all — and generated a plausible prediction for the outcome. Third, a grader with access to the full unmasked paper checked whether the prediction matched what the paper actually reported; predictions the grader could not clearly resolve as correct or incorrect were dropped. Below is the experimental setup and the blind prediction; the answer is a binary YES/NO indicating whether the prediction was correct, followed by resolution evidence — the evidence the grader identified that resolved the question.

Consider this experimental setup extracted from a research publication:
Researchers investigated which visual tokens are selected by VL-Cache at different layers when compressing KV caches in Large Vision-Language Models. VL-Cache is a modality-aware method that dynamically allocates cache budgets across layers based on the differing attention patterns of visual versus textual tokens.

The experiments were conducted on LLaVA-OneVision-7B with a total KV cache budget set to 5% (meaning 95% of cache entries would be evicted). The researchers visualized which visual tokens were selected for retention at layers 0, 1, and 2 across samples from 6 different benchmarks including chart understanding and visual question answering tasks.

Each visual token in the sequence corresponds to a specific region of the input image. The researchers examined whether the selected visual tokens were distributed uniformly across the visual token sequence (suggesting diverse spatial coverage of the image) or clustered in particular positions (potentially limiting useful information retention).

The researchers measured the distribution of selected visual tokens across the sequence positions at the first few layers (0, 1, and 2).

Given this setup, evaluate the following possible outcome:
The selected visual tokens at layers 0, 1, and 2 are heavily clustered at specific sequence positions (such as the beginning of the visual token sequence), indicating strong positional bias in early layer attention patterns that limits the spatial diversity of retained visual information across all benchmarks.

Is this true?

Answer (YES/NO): NO